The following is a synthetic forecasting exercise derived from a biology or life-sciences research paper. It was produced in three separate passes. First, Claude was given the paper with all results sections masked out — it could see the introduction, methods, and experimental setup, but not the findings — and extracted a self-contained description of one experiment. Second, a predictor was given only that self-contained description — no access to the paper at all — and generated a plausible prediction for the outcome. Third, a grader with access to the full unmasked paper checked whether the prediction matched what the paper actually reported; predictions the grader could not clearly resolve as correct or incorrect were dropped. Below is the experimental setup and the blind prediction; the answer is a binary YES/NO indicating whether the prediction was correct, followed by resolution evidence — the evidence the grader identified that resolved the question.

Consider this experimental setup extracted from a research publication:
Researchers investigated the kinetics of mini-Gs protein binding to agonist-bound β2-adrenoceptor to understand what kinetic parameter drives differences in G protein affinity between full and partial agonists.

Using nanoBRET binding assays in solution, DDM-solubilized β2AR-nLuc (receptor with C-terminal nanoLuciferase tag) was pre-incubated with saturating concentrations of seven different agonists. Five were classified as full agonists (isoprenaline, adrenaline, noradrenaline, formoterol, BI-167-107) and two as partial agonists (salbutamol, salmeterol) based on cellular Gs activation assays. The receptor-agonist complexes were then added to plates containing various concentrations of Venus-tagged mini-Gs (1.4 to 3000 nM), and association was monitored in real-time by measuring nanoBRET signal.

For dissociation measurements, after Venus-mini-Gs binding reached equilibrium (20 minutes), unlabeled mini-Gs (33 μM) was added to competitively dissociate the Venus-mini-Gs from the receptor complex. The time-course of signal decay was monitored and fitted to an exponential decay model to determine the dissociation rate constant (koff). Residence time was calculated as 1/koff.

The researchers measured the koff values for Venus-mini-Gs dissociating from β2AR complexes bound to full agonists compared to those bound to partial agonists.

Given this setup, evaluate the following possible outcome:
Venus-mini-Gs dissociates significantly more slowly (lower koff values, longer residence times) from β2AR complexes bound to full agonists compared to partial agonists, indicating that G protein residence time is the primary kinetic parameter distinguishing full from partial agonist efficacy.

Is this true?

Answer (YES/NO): NO